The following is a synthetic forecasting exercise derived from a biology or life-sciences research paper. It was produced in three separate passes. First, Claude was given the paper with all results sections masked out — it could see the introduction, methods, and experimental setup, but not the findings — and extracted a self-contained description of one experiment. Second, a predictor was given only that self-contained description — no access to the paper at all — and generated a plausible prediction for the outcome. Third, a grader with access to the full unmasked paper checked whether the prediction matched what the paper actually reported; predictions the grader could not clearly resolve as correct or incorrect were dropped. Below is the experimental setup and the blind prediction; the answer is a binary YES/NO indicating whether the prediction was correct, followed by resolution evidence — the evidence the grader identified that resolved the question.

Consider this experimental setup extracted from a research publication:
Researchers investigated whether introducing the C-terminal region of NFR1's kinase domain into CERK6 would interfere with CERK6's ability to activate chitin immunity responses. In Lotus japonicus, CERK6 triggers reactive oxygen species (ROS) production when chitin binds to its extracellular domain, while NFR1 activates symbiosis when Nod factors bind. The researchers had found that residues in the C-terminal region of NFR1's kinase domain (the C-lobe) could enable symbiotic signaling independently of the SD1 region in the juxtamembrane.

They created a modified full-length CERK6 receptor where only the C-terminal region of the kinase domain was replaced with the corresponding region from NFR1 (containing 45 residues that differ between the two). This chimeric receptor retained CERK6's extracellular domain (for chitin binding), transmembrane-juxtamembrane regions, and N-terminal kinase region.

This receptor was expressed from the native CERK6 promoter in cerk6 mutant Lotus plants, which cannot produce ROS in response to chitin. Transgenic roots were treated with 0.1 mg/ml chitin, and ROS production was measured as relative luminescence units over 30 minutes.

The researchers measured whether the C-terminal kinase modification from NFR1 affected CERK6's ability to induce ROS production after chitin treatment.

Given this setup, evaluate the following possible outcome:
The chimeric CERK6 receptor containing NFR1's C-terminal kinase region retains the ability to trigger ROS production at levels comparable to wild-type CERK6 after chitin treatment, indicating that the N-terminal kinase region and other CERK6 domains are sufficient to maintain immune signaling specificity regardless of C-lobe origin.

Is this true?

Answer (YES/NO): YES